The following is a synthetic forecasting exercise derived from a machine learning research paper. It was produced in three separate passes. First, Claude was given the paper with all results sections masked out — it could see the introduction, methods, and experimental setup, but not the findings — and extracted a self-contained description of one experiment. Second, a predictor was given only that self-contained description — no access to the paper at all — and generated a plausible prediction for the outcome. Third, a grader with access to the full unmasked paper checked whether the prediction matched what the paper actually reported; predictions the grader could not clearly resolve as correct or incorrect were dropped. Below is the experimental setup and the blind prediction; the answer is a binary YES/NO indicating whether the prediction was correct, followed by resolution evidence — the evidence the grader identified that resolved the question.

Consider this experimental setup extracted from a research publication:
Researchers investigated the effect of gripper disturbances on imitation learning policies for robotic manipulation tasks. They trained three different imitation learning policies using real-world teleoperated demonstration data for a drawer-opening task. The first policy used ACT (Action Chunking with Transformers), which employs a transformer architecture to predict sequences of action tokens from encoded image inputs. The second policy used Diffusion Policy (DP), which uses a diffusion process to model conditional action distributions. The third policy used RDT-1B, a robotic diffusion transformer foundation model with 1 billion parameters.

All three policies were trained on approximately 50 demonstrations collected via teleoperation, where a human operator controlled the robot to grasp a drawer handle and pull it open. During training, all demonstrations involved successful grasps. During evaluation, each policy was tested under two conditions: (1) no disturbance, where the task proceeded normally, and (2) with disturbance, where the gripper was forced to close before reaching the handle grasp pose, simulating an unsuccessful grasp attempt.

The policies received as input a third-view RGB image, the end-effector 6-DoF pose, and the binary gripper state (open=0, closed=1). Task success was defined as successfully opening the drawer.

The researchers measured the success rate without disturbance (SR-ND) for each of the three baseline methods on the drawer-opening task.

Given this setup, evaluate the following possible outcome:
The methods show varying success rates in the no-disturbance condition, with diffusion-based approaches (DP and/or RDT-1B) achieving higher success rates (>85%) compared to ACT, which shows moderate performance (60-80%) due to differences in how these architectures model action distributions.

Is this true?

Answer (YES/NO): NO